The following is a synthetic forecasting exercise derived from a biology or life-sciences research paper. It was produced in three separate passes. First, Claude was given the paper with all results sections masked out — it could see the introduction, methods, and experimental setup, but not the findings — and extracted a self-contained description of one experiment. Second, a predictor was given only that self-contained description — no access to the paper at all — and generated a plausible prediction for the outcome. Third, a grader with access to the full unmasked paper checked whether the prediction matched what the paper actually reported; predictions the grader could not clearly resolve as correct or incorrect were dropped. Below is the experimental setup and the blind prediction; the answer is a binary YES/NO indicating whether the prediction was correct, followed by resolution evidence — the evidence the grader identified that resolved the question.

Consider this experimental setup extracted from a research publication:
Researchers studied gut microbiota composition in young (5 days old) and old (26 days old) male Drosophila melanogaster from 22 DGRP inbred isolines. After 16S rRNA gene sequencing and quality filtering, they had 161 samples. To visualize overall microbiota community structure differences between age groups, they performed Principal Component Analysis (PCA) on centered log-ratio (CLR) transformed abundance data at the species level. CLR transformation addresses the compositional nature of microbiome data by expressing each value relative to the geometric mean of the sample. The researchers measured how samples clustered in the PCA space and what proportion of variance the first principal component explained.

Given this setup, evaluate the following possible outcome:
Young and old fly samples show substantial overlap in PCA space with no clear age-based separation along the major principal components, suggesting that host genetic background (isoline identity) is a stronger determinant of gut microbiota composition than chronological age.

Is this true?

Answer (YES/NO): NO